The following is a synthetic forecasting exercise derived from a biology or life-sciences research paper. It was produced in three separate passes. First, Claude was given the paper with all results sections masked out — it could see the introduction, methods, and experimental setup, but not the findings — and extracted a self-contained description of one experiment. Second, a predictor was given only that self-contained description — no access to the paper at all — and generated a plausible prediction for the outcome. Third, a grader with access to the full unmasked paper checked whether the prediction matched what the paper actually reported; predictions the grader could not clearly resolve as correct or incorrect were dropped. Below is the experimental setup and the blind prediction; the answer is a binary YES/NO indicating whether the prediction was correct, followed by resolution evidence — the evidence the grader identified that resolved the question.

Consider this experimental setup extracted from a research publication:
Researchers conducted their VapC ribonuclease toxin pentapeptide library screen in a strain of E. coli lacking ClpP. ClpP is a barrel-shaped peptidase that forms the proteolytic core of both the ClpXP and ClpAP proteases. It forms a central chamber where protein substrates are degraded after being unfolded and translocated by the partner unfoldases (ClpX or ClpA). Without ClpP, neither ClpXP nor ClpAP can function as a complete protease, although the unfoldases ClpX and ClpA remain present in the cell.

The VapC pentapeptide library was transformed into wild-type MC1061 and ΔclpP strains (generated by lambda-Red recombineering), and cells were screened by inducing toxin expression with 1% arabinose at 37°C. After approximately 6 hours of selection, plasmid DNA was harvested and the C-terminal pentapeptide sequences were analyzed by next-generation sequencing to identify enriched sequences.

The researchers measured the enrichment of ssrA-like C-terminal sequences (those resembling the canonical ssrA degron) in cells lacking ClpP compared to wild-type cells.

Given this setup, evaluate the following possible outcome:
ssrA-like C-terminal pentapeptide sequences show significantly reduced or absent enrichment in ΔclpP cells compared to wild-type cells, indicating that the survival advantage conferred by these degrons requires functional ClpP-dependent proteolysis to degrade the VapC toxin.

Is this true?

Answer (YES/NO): YES